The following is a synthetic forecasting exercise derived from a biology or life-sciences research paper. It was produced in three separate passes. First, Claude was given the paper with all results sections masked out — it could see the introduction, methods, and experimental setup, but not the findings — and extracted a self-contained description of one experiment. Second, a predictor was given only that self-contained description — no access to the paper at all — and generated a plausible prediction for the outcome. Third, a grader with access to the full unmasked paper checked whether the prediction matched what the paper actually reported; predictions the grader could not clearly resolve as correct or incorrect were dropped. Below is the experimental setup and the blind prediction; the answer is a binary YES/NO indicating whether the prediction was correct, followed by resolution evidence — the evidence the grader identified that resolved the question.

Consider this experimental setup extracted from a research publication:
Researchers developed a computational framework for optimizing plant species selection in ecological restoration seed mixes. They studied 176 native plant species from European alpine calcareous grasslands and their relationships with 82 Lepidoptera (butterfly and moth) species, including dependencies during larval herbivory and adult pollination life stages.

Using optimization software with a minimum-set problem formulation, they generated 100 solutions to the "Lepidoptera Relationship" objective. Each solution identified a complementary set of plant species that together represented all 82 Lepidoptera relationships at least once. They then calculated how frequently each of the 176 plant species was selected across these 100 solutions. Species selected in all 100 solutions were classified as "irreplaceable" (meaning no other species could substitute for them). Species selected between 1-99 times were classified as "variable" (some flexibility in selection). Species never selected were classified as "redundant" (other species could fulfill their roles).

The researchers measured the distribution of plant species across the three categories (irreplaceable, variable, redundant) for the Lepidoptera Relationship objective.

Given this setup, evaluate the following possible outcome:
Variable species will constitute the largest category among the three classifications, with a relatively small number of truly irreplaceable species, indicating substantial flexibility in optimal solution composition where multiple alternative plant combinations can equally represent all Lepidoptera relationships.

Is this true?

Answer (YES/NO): NO